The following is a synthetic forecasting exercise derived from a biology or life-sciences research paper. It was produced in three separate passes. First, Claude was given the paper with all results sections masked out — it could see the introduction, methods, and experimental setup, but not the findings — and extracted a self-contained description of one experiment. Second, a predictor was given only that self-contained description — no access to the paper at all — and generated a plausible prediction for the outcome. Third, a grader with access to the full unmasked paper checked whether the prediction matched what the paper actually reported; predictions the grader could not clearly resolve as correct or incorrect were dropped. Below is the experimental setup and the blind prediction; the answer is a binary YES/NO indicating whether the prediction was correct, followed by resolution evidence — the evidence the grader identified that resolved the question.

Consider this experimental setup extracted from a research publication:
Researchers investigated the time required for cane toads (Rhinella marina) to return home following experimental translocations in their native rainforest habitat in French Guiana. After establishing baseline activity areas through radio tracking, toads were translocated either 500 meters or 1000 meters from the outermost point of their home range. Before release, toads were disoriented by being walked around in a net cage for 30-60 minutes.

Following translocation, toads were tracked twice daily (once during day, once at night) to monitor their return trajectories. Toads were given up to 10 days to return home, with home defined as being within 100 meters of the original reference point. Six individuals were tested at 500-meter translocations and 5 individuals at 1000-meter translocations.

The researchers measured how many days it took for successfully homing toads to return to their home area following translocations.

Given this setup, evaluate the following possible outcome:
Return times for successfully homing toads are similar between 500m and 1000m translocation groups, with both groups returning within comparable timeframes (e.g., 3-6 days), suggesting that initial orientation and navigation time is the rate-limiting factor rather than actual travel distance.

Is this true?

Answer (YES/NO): NO